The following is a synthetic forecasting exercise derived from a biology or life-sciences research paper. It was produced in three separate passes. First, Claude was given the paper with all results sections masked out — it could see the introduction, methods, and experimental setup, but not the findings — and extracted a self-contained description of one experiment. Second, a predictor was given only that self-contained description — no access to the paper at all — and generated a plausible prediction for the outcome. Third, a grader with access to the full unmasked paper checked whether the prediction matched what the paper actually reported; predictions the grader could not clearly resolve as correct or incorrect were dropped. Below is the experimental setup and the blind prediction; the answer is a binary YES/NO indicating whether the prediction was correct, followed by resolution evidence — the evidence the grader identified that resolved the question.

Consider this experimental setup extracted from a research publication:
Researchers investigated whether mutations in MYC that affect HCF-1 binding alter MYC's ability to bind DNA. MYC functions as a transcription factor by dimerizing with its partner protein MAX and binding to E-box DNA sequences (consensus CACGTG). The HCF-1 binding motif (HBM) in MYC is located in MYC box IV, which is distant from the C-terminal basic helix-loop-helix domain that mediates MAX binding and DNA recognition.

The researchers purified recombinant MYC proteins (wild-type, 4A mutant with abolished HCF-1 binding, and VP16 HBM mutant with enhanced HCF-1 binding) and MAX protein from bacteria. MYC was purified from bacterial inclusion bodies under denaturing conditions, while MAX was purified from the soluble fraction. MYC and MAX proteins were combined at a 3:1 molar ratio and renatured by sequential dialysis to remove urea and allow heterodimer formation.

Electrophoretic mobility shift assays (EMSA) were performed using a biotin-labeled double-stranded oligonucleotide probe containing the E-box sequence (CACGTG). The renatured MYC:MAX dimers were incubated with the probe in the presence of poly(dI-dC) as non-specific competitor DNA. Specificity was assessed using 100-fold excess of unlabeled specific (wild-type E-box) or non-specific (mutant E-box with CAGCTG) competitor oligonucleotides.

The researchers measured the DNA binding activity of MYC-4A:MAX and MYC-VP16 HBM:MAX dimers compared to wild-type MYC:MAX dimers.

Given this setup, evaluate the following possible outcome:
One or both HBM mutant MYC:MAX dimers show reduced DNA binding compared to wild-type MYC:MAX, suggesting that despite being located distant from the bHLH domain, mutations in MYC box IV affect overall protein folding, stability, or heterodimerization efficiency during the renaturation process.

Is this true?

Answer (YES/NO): NO